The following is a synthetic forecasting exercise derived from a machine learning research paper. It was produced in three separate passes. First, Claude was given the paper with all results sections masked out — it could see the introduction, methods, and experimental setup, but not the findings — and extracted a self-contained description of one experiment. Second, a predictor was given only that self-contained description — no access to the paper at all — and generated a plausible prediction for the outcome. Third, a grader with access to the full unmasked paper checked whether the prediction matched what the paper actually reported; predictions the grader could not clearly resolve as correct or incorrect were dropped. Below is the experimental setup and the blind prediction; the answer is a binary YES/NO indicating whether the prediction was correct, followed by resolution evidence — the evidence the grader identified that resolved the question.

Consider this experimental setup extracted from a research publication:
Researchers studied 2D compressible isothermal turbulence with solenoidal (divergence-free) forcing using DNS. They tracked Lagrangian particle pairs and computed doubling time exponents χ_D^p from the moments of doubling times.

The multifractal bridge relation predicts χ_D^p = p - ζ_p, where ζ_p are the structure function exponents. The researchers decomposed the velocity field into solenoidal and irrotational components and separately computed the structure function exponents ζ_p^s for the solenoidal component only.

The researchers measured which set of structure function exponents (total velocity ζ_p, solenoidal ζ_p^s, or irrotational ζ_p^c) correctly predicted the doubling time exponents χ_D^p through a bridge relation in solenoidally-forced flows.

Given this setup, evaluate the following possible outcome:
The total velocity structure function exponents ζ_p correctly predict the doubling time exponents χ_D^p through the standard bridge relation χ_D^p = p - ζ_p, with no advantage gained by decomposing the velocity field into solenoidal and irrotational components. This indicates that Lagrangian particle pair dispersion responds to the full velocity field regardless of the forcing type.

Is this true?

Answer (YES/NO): NO